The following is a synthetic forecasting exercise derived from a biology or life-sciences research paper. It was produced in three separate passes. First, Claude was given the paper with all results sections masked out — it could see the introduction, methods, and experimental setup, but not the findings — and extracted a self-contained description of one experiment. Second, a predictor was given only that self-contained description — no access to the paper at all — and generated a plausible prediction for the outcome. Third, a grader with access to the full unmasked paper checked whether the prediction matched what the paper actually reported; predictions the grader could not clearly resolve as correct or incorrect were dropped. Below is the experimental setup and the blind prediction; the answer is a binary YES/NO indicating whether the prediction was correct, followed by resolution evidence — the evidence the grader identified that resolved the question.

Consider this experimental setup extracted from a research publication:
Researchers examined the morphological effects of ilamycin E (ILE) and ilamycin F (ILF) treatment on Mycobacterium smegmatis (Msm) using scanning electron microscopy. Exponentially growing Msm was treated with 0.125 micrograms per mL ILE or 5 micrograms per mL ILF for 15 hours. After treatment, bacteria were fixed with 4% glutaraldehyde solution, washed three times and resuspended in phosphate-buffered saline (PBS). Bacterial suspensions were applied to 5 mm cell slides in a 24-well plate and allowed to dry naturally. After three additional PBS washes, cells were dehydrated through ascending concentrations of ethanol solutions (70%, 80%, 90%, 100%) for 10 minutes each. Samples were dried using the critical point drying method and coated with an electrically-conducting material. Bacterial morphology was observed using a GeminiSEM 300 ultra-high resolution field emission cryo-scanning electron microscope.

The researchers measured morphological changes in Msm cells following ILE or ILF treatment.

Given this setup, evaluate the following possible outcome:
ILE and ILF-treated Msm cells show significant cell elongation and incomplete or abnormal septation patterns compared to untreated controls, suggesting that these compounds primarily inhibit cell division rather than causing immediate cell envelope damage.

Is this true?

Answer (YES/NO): YES